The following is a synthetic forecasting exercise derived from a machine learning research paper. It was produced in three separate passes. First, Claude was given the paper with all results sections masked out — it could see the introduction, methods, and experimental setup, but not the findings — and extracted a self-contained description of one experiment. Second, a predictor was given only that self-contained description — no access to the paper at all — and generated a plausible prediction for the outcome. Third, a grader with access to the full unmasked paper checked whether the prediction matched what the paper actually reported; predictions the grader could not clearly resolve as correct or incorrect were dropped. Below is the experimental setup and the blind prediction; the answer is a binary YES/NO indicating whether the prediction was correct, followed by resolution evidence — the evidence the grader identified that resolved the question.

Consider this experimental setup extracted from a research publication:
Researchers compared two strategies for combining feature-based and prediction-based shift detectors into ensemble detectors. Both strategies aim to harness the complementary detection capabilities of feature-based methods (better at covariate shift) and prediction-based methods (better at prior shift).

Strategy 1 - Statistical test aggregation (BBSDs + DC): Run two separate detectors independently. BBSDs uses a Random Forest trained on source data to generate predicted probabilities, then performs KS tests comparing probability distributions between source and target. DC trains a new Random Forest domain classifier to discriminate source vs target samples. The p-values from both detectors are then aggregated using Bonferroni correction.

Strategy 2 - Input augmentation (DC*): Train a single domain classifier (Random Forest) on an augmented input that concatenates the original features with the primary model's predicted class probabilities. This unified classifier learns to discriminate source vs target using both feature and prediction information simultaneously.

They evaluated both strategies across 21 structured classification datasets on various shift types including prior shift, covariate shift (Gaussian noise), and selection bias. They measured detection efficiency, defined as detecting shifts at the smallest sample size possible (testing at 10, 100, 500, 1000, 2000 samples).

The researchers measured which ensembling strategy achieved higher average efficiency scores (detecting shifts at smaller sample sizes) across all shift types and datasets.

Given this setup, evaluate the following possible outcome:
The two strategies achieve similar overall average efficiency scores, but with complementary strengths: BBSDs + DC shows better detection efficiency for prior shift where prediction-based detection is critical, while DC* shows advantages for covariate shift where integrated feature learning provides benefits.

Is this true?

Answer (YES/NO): NO